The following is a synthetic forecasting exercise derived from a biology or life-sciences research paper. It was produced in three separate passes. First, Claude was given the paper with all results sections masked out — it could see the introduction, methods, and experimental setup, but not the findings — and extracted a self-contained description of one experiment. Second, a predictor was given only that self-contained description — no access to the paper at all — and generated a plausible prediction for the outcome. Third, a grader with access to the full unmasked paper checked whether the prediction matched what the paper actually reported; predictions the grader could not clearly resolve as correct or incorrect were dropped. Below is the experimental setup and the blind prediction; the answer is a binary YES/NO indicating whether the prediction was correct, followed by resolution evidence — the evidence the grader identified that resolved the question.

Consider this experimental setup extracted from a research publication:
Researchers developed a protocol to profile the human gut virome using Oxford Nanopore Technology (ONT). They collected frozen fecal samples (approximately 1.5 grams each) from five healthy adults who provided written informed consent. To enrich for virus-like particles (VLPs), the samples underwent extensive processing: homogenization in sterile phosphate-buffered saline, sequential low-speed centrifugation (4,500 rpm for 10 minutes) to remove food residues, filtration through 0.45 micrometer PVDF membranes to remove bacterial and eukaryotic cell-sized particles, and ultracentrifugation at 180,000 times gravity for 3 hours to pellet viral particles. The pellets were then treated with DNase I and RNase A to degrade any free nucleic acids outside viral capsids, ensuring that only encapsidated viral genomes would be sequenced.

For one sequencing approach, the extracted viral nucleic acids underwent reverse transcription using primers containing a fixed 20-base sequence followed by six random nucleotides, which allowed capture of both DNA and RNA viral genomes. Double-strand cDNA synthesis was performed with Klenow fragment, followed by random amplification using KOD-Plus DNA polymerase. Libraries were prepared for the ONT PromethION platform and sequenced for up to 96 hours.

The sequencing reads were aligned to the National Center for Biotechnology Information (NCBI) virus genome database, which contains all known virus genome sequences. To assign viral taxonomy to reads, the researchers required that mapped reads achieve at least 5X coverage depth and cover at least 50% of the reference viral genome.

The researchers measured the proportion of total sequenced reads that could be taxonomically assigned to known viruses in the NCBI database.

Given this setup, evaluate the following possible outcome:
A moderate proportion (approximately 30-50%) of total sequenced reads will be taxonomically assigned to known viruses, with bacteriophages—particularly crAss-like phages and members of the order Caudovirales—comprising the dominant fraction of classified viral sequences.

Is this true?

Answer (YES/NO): NO